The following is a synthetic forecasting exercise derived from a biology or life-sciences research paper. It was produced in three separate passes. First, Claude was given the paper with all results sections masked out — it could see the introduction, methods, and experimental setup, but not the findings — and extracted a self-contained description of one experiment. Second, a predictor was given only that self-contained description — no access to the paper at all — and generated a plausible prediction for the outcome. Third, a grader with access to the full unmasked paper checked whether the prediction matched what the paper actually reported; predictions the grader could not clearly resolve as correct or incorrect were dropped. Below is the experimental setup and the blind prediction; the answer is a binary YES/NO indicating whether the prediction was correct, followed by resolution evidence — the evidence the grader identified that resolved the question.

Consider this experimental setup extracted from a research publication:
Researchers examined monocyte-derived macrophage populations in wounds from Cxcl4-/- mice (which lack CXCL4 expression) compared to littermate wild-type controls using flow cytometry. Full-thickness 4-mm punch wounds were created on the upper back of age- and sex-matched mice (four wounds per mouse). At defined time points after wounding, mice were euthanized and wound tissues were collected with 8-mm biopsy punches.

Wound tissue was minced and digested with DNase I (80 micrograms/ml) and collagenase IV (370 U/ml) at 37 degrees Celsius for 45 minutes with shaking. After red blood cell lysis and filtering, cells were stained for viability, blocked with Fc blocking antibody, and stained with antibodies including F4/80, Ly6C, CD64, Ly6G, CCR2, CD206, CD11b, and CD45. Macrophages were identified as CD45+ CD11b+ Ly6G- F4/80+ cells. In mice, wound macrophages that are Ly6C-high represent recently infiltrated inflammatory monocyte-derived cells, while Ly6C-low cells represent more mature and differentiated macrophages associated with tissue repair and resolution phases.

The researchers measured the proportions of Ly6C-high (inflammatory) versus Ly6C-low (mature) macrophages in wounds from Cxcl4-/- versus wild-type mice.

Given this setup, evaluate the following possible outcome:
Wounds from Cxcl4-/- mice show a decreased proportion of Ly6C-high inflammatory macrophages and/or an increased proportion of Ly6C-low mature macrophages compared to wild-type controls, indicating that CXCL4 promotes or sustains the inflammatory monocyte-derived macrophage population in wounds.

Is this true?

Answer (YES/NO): NO